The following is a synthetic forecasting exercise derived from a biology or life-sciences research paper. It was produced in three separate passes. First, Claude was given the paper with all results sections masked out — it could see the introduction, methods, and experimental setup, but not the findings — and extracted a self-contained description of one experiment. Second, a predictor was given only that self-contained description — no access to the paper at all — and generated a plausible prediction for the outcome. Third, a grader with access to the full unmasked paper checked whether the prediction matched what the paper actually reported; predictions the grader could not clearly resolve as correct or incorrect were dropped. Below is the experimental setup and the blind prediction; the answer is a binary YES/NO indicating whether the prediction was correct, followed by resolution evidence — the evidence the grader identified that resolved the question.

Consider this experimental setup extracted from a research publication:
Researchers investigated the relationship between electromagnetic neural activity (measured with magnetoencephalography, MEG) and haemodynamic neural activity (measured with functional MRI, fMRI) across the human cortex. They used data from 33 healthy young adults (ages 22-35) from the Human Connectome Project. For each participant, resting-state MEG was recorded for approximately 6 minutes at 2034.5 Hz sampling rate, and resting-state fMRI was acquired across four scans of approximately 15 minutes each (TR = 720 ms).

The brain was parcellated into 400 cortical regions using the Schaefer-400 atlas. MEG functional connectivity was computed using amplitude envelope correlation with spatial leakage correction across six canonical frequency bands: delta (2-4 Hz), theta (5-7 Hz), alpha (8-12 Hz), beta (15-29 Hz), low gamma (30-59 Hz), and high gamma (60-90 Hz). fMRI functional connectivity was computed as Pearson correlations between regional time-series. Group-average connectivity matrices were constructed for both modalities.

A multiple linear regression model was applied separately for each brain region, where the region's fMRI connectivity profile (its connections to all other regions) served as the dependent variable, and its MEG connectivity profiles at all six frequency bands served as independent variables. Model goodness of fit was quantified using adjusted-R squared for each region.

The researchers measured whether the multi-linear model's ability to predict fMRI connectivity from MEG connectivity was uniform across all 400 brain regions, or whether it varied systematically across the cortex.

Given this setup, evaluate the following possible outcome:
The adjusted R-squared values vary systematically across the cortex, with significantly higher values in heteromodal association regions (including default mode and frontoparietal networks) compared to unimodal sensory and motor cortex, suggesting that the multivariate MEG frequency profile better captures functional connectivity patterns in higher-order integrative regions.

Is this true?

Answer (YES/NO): NO